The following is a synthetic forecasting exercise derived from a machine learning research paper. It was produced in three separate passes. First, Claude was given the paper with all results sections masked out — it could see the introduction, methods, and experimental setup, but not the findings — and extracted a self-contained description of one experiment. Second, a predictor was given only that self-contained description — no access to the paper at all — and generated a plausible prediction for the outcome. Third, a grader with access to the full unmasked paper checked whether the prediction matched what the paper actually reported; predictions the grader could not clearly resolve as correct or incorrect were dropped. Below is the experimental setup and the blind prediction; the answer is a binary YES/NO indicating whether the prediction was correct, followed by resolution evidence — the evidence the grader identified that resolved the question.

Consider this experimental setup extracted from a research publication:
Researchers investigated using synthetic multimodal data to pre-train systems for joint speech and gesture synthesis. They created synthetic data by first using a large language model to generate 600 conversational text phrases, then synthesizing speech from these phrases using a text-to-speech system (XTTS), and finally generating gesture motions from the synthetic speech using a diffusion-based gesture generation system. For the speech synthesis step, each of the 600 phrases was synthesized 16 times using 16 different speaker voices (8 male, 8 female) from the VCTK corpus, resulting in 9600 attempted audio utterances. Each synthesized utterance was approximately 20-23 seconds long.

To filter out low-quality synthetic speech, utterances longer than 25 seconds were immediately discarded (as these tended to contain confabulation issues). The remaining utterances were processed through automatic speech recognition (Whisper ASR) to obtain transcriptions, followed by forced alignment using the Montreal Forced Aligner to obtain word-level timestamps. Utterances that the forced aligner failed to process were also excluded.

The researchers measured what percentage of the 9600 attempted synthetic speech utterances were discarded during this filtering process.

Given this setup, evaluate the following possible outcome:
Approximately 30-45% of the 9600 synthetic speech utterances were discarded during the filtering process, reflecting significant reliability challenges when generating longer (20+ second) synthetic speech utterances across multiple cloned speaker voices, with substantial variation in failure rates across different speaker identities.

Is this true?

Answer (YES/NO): NO